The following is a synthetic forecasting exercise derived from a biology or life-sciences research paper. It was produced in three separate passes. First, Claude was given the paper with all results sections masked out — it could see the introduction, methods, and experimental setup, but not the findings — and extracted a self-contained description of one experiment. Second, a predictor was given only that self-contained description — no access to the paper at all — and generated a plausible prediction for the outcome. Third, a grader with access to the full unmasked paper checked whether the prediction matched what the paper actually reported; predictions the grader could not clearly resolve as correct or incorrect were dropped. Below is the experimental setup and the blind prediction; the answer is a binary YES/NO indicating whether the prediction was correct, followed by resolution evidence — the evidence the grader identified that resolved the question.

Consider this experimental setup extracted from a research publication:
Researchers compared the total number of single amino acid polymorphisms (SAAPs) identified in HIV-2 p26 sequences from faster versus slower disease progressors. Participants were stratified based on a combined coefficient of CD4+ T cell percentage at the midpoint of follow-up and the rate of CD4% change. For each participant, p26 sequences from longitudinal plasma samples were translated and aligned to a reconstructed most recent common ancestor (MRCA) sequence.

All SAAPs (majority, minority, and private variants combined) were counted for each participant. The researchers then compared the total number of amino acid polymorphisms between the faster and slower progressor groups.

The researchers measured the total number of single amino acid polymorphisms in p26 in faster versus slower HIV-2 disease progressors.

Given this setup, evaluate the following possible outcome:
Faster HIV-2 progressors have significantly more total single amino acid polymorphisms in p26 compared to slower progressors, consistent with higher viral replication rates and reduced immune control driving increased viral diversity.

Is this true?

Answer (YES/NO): YES